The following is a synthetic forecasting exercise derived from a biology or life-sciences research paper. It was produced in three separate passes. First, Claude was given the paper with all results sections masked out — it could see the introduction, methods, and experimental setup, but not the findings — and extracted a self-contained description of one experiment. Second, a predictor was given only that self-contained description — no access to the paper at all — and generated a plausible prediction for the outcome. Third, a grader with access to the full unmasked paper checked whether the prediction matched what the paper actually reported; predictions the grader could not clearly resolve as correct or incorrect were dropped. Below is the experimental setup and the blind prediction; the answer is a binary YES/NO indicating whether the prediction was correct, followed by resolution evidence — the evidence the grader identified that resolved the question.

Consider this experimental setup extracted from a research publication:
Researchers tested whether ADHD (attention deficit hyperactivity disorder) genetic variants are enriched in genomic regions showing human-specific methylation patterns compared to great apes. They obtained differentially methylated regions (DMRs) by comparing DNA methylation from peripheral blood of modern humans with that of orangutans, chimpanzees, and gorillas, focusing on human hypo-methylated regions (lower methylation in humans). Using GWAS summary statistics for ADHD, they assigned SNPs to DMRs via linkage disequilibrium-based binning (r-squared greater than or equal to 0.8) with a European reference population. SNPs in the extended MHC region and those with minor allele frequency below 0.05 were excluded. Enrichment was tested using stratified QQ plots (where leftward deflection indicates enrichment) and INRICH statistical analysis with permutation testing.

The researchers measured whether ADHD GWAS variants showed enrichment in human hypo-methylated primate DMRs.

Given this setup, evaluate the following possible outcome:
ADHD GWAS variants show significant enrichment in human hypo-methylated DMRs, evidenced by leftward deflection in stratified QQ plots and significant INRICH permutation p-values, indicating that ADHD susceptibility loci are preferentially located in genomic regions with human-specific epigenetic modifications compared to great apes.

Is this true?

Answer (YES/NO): NO